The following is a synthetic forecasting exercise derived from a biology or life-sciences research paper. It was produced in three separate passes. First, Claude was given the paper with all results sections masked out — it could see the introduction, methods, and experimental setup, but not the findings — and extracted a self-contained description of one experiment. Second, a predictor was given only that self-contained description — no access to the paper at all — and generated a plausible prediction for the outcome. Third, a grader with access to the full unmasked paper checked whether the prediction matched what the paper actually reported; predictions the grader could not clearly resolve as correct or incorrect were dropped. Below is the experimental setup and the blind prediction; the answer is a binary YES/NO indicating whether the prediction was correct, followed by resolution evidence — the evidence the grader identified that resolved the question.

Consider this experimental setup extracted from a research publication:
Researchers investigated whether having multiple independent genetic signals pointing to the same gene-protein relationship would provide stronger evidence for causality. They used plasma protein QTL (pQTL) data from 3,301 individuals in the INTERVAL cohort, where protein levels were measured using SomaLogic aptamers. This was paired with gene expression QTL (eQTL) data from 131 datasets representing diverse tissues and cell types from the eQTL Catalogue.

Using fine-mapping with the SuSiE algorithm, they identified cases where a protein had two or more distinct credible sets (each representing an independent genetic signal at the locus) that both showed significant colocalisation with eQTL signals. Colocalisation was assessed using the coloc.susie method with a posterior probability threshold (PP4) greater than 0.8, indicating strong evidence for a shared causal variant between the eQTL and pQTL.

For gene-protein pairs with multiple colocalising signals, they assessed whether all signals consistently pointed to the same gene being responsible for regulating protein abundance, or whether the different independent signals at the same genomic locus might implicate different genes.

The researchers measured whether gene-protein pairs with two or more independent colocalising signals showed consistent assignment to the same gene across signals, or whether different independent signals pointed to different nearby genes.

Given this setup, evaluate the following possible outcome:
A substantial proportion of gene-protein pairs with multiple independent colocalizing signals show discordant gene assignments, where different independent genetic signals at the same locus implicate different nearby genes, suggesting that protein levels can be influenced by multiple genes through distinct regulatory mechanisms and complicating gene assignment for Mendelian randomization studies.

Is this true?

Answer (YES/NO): YES